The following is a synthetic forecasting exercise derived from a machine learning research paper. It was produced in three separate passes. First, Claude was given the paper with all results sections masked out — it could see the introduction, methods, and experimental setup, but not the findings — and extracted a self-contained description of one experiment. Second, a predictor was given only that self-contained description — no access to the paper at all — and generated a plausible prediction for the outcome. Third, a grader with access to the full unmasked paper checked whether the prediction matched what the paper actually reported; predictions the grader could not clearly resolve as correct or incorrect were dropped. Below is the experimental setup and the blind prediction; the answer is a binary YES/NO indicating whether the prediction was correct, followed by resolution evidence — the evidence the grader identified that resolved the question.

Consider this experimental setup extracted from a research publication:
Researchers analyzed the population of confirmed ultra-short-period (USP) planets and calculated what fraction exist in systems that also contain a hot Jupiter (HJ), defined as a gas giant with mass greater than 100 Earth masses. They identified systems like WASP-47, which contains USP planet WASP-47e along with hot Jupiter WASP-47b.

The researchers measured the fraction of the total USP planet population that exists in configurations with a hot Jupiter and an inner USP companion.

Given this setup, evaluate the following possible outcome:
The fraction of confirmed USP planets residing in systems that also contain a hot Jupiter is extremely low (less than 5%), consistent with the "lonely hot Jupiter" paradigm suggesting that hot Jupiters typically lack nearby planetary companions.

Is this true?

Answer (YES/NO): YES